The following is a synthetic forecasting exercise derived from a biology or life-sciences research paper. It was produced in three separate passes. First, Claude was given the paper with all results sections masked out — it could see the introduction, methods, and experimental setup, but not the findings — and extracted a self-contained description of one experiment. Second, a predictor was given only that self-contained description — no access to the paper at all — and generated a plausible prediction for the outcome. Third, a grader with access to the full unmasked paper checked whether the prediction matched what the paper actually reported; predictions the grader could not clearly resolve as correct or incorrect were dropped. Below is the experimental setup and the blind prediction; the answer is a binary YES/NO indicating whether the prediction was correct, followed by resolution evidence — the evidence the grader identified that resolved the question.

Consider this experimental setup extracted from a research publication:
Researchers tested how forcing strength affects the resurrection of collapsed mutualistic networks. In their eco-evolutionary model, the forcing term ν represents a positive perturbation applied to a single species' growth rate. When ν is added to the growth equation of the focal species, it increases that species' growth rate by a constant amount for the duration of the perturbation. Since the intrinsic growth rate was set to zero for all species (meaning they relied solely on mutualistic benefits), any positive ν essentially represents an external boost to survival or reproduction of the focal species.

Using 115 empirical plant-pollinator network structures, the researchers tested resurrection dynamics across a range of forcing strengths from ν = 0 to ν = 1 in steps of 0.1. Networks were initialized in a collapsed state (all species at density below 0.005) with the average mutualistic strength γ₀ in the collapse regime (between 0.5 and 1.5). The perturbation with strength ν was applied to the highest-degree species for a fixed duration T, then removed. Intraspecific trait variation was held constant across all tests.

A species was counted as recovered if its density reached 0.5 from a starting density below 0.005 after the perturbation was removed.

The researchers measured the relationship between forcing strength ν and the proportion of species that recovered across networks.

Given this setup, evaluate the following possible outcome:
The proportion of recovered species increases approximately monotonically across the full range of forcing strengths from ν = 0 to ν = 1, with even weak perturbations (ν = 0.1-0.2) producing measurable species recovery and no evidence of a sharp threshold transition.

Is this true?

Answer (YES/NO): NO